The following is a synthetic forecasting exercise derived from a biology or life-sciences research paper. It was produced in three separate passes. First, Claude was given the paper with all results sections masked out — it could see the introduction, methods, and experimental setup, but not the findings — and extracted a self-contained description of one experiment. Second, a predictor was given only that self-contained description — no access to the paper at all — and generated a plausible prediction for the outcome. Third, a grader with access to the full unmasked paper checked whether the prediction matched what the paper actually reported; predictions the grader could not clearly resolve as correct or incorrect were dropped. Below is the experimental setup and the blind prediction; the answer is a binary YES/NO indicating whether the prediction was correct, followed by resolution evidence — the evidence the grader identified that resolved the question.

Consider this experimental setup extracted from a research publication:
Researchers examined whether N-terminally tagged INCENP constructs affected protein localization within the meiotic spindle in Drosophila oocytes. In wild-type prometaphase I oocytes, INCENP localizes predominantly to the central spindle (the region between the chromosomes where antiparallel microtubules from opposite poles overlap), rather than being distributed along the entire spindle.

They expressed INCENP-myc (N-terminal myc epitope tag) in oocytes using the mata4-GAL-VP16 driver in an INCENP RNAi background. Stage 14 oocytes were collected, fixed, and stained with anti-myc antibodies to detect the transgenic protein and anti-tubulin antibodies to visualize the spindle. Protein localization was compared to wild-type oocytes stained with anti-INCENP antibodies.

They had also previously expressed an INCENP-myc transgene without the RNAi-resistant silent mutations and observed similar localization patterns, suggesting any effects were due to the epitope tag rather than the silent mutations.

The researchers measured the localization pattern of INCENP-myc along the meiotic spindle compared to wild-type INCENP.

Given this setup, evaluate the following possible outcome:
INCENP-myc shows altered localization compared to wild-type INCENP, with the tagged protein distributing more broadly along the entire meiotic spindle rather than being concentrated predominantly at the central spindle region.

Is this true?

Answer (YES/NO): YES